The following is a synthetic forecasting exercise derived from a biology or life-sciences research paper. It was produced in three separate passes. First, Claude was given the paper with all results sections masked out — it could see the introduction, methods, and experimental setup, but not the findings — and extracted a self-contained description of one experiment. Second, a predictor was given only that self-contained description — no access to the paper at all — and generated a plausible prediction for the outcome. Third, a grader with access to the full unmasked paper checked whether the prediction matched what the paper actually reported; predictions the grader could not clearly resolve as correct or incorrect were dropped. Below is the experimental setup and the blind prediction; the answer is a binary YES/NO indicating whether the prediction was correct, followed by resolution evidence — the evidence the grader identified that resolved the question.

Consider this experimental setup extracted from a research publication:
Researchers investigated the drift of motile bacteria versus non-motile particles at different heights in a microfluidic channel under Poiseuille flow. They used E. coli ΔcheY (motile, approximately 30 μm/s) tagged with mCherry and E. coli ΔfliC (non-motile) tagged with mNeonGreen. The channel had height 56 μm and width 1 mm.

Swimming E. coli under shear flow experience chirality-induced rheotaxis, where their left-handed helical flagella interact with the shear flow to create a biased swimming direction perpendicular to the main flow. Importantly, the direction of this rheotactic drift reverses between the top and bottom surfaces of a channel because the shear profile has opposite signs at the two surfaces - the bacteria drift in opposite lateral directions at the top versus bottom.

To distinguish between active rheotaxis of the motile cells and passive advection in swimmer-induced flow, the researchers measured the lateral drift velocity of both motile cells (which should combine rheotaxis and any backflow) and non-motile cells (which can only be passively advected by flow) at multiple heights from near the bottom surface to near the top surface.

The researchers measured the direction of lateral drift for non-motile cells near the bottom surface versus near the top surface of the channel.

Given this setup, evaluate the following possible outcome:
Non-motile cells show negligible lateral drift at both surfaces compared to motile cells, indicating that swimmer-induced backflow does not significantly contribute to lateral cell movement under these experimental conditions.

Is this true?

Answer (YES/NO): NO